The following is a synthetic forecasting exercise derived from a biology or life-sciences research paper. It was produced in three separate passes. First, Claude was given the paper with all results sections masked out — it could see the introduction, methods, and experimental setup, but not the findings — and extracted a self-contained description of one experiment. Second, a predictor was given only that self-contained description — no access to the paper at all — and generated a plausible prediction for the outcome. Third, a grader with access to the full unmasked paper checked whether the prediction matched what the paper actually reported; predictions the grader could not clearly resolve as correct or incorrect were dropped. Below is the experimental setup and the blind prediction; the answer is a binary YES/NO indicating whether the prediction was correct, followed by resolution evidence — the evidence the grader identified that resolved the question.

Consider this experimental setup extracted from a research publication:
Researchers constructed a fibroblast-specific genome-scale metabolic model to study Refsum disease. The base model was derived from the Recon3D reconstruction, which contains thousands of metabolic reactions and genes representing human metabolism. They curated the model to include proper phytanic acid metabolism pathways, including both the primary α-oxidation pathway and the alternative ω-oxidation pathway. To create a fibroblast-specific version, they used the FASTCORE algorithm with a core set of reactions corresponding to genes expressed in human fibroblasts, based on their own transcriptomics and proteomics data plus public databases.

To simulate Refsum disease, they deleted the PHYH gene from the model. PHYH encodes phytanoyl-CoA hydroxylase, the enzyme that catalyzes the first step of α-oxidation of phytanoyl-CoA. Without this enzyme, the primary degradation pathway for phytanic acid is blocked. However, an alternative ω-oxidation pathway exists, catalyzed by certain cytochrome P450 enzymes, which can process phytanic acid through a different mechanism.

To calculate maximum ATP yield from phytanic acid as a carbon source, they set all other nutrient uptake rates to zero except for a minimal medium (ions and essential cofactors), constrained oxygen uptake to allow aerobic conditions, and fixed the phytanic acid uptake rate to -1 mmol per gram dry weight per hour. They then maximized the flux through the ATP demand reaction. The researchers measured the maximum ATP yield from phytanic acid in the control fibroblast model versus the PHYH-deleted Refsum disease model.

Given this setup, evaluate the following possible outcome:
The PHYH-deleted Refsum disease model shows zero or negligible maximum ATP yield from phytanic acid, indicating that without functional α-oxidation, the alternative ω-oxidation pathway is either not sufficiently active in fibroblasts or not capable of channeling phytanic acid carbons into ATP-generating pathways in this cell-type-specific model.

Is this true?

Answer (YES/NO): NO